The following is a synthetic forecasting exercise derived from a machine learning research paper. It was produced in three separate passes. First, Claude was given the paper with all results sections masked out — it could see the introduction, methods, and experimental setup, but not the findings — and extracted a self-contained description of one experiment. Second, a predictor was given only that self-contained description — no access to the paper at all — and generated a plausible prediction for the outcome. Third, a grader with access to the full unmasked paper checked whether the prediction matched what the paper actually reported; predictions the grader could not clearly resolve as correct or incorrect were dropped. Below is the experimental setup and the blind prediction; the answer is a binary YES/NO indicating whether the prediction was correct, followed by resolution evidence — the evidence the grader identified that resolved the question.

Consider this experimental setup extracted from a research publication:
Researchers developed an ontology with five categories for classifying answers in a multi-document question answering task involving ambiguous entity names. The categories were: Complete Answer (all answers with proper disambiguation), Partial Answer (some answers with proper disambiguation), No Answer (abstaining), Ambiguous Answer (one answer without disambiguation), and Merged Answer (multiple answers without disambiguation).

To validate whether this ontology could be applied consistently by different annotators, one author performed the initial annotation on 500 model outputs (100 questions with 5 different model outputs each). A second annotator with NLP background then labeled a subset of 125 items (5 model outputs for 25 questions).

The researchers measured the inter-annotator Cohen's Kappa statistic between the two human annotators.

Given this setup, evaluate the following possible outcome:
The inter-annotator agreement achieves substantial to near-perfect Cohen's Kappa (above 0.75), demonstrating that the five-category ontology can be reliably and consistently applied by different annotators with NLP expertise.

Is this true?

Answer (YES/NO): YES